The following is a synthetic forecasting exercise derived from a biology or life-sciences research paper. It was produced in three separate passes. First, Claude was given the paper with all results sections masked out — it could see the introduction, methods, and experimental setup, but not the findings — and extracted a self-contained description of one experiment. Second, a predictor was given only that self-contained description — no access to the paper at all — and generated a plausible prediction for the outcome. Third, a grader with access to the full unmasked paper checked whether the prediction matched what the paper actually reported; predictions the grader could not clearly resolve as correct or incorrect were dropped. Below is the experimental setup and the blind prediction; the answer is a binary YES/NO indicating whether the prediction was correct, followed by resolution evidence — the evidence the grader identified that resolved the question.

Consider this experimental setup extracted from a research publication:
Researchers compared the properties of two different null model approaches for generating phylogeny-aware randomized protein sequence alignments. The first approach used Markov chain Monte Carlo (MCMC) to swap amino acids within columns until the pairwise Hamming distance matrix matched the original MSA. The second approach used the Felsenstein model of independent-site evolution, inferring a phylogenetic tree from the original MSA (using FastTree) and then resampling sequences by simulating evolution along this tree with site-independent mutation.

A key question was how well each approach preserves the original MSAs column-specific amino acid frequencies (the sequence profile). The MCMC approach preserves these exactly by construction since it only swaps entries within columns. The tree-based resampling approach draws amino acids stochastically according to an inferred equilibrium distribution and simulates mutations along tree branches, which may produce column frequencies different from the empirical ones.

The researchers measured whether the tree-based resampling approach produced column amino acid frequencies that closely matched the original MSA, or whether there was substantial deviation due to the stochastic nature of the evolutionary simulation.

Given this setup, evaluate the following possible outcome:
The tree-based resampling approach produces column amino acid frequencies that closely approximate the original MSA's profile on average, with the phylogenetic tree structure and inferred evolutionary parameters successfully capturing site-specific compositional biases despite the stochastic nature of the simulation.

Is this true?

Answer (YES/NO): NO